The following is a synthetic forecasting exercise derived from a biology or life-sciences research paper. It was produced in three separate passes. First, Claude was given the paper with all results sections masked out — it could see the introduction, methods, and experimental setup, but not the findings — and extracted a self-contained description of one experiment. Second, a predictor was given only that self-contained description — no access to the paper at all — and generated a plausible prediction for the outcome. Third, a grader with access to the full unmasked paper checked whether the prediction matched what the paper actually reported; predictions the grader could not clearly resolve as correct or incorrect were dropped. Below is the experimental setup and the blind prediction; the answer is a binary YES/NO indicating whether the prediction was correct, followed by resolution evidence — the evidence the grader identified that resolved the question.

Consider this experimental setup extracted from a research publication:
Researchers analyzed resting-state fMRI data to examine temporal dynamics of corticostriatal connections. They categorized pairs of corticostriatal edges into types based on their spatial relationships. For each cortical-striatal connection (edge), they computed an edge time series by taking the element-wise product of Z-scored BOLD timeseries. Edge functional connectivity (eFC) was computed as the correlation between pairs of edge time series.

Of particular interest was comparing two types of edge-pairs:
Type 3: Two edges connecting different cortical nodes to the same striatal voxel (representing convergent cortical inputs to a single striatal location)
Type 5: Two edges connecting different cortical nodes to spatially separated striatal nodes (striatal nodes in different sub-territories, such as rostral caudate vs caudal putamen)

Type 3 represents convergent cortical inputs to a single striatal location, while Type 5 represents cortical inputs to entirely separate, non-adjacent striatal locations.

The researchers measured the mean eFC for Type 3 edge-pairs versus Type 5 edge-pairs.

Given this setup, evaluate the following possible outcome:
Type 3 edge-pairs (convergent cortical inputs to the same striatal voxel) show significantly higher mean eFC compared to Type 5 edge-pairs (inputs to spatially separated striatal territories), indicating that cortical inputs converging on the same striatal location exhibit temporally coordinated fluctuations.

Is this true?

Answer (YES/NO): NO